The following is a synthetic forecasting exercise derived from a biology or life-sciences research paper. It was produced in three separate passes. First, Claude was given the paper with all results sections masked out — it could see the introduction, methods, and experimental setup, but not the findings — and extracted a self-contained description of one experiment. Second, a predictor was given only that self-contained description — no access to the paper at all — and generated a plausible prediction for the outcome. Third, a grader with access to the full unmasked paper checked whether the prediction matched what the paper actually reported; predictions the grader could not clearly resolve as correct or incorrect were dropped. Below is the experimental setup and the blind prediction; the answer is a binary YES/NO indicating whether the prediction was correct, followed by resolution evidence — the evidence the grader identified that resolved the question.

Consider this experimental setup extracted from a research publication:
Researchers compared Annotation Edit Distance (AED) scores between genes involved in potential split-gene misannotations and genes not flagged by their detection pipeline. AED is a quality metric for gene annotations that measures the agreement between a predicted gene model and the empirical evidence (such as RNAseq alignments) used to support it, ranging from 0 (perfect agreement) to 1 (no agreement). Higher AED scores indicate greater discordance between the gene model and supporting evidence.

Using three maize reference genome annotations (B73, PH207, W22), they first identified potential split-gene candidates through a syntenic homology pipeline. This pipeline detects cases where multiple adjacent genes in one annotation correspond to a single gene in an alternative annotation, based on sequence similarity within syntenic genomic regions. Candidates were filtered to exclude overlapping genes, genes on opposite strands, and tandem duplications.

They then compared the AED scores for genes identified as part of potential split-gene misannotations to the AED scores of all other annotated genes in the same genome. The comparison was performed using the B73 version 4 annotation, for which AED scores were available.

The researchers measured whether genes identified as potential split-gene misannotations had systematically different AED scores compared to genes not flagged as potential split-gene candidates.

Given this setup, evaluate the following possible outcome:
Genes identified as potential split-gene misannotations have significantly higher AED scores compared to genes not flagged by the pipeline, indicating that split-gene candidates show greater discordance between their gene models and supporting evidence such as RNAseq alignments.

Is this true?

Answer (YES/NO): YES